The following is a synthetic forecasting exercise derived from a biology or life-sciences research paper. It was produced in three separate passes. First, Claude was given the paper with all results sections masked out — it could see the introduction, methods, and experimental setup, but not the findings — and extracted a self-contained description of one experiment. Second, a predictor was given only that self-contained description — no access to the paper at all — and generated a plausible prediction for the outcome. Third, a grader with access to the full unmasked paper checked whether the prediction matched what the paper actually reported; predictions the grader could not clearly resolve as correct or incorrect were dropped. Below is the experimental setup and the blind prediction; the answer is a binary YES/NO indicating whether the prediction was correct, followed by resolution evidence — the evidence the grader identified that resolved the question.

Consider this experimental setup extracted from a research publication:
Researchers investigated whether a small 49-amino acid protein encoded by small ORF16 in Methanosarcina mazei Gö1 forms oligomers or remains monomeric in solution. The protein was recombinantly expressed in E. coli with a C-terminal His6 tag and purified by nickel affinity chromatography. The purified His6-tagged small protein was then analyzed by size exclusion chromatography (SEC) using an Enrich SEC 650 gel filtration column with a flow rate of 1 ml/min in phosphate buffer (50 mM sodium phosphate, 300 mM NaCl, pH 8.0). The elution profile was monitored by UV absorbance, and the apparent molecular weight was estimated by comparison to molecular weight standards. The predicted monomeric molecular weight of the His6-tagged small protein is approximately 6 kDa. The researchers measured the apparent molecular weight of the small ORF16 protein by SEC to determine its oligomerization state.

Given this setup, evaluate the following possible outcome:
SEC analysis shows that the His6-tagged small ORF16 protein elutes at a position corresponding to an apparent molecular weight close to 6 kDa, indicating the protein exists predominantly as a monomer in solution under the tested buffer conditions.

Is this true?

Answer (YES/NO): NO